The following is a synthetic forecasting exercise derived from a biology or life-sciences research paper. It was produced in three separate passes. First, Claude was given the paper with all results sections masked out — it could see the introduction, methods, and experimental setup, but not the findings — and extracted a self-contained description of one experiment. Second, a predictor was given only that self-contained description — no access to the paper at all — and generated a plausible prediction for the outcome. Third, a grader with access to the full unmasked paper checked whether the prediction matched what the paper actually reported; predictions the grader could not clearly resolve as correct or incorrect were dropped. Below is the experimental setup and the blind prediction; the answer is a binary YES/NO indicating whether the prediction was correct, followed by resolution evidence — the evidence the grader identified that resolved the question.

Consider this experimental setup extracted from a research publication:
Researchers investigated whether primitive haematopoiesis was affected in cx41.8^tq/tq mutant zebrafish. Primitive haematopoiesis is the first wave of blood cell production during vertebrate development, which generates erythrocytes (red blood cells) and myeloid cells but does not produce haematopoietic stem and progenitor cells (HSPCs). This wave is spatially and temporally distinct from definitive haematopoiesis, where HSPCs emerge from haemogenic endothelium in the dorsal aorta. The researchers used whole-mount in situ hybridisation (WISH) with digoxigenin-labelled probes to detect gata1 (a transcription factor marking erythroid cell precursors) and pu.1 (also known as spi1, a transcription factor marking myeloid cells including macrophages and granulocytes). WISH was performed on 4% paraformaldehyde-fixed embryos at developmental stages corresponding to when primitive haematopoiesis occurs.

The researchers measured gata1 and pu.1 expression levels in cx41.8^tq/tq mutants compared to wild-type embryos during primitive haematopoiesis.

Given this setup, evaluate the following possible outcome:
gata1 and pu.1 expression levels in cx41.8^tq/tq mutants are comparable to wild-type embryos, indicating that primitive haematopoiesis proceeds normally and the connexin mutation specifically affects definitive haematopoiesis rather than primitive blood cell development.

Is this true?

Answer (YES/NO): YES